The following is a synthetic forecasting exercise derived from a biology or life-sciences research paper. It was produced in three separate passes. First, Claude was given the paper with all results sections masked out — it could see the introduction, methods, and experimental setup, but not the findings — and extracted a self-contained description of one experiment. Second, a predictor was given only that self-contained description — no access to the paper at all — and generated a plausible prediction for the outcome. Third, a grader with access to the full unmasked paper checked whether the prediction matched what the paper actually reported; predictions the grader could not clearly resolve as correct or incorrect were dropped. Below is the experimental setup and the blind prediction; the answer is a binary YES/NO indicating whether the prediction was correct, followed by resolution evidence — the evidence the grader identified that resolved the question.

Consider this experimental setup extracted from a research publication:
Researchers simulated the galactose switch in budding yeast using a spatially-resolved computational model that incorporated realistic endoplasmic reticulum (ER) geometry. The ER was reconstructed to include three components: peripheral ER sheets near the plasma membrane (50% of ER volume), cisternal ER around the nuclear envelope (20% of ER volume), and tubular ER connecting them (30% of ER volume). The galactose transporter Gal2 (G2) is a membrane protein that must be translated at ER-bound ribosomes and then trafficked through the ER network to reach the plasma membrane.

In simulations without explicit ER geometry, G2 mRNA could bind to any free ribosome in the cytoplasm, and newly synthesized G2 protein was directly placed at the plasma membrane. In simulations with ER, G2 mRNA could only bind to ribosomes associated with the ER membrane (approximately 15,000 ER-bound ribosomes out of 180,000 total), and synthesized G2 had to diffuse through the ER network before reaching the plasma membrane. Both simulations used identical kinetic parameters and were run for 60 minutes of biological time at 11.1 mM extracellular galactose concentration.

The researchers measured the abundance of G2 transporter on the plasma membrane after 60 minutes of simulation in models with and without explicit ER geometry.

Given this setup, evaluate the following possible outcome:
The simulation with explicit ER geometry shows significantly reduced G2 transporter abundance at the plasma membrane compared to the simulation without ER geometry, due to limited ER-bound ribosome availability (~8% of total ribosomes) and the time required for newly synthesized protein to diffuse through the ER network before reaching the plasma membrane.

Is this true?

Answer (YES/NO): YES